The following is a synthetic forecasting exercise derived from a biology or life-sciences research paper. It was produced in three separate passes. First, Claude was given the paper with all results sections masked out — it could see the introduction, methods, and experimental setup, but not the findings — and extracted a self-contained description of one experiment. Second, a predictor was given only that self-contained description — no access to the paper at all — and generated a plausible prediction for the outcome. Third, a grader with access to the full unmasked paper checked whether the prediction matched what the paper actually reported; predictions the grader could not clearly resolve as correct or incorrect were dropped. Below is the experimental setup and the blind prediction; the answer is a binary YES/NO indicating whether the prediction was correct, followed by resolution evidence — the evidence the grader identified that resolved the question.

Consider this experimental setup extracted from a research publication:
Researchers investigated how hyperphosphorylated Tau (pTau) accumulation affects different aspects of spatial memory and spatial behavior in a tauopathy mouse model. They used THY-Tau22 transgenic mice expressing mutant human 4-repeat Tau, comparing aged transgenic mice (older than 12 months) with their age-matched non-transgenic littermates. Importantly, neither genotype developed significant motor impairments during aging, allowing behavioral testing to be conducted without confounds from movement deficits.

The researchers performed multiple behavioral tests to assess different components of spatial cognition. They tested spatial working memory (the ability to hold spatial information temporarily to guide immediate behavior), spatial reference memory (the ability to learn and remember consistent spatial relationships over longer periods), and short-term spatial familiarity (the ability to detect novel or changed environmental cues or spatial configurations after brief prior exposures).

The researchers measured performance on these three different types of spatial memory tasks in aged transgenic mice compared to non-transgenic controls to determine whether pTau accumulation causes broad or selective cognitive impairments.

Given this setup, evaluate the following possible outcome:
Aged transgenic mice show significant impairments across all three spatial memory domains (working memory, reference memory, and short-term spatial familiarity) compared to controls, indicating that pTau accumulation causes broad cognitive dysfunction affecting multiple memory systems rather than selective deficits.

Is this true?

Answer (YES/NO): NO